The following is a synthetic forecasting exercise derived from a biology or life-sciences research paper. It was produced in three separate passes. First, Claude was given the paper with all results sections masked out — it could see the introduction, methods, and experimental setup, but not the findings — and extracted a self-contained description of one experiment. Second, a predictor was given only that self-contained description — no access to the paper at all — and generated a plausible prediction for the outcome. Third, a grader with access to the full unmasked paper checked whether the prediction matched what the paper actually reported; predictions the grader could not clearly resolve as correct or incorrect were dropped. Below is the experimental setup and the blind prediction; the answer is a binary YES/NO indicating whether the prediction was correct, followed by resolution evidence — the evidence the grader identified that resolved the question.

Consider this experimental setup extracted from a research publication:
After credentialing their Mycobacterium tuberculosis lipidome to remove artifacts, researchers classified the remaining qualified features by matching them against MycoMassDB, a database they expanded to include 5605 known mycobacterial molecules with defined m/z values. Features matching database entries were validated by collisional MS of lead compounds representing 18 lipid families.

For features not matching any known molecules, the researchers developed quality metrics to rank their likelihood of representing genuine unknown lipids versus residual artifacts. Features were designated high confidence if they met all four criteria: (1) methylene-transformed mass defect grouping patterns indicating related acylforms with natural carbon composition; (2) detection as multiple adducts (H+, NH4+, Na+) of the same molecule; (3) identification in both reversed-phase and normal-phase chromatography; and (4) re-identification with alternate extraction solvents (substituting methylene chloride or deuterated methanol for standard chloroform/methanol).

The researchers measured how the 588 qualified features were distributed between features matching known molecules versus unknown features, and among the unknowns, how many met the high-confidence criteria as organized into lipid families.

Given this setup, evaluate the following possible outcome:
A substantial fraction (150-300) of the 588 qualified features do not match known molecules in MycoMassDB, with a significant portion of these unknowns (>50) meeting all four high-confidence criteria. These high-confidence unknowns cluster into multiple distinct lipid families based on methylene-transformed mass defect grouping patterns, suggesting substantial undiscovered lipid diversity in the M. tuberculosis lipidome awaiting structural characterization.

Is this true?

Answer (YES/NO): NO